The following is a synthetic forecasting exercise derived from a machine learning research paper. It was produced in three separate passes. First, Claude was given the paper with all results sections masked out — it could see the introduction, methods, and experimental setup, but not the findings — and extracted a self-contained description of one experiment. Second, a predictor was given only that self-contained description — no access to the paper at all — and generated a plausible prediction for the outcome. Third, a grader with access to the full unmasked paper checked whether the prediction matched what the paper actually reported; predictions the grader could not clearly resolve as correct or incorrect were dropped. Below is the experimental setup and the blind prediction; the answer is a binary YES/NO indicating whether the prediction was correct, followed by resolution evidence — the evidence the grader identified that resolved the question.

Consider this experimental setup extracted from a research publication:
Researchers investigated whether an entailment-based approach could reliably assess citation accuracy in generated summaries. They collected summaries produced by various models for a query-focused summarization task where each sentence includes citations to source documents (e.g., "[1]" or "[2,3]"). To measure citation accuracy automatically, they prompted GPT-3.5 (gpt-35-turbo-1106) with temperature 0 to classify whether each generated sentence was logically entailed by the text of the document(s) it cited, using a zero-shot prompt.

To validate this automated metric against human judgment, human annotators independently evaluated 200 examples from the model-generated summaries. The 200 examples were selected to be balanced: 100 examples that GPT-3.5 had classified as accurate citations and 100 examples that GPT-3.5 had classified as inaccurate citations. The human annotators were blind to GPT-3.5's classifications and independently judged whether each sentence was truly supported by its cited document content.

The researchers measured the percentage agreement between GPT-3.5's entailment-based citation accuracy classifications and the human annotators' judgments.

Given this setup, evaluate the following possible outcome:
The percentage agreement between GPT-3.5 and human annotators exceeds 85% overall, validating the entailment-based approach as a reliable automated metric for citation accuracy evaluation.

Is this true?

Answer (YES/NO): YES